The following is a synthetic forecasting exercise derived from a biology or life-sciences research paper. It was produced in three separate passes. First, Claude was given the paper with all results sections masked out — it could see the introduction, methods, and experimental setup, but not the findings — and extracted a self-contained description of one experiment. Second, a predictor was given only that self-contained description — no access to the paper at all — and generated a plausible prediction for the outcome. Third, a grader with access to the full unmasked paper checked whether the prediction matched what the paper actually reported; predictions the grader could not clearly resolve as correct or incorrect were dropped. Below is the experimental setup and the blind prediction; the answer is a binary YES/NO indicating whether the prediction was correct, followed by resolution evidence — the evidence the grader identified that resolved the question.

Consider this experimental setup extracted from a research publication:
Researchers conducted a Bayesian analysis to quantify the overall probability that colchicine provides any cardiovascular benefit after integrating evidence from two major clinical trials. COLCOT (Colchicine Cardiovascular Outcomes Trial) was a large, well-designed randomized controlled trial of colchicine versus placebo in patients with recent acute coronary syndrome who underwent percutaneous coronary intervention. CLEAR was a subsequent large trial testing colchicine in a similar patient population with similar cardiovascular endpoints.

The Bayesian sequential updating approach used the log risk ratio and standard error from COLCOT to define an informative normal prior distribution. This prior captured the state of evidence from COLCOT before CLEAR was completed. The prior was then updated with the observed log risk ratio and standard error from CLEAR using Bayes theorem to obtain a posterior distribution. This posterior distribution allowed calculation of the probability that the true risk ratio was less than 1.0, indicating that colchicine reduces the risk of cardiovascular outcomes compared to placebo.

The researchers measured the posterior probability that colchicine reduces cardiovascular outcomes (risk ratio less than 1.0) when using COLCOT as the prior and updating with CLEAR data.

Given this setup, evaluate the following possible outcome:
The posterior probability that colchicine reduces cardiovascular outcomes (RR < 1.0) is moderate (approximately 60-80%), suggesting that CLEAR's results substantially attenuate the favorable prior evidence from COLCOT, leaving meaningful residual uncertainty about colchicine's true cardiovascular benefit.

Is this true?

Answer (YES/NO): NO